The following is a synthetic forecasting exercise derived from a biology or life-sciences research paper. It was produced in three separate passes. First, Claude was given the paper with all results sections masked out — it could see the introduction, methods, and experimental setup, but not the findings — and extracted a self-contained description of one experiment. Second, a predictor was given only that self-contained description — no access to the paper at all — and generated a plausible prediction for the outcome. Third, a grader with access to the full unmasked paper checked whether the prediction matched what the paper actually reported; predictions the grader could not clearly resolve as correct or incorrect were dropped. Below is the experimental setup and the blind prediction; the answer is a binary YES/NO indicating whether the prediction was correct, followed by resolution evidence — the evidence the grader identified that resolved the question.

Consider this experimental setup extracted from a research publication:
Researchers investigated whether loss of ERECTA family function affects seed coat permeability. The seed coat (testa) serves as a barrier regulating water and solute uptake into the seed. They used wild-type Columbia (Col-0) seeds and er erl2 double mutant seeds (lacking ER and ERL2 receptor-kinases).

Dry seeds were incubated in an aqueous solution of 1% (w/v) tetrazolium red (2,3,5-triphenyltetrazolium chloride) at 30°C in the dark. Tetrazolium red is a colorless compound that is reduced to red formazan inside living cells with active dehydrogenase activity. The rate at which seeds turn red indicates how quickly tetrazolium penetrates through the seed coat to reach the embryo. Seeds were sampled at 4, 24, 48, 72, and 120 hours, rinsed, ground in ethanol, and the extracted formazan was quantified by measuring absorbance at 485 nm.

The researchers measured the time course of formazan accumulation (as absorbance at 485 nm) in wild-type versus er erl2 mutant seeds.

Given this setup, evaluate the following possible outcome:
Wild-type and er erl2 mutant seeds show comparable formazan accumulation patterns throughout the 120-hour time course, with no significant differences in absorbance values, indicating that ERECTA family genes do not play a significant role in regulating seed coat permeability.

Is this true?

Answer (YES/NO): NO